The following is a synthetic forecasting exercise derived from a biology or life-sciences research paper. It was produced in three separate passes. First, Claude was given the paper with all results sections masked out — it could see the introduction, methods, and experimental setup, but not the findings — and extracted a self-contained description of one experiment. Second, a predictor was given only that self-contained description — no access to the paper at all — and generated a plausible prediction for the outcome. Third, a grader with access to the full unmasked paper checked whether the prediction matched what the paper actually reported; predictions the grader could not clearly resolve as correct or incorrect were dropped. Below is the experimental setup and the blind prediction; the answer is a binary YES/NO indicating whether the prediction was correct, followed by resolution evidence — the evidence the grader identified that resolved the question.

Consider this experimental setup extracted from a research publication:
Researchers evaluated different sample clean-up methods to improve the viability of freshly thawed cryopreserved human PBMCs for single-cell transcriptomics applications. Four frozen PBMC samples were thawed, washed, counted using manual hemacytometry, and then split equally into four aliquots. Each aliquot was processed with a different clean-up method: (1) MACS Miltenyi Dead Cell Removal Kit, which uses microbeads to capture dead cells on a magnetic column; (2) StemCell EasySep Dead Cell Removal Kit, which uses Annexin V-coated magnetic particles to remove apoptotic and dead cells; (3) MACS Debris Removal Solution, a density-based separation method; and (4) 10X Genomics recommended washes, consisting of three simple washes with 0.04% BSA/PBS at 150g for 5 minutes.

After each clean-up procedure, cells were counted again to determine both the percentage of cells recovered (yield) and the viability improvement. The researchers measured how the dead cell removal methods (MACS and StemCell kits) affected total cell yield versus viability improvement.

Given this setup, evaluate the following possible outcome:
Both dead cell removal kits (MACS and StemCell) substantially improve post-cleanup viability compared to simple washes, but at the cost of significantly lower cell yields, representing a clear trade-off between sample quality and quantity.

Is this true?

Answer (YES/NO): NO